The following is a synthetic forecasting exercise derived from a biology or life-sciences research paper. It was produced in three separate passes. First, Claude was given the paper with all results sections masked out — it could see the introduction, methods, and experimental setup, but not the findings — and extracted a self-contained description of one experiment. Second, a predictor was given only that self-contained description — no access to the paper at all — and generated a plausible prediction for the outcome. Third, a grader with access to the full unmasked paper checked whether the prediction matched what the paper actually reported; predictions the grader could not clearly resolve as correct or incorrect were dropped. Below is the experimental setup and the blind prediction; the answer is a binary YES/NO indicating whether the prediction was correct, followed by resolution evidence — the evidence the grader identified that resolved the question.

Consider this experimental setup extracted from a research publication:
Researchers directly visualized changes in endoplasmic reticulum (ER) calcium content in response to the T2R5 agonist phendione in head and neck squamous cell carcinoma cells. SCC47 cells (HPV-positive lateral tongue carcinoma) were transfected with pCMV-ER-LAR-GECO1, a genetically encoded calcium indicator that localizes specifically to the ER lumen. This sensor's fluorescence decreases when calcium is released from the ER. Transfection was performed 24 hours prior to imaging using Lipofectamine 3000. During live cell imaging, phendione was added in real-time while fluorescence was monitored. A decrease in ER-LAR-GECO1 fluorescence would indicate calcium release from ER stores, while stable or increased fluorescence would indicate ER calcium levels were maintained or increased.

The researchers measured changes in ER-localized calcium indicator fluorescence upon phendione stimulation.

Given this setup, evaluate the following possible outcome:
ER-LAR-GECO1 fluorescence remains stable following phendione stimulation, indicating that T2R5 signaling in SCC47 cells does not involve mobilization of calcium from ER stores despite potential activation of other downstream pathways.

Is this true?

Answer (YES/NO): NO